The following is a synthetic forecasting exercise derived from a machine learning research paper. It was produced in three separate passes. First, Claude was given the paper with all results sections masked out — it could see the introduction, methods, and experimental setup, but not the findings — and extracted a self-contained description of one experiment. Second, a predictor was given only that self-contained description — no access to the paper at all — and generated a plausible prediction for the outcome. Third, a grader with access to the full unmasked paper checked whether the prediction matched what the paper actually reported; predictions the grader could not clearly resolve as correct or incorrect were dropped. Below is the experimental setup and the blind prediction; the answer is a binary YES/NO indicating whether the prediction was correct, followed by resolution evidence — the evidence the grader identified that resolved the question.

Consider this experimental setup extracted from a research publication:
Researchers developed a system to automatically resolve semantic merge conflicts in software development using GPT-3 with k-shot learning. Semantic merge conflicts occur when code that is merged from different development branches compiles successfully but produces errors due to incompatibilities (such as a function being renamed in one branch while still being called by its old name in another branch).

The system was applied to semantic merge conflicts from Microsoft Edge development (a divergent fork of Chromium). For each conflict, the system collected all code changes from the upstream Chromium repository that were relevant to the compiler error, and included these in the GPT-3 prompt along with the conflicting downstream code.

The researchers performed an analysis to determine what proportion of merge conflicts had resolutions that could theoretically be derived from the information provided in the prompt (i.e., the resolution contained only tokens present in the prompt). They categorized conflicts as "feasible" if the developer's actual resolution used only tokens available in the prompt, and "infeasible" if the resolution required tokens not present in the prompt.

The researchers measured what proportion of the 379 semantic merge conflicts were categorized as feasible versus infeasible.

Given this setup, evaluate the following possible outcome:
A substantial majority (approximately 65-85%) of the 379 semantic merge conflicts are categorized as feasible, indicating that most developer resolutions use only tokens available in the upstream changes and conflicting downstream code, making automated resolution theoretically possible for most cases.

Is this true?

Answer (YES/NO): YES